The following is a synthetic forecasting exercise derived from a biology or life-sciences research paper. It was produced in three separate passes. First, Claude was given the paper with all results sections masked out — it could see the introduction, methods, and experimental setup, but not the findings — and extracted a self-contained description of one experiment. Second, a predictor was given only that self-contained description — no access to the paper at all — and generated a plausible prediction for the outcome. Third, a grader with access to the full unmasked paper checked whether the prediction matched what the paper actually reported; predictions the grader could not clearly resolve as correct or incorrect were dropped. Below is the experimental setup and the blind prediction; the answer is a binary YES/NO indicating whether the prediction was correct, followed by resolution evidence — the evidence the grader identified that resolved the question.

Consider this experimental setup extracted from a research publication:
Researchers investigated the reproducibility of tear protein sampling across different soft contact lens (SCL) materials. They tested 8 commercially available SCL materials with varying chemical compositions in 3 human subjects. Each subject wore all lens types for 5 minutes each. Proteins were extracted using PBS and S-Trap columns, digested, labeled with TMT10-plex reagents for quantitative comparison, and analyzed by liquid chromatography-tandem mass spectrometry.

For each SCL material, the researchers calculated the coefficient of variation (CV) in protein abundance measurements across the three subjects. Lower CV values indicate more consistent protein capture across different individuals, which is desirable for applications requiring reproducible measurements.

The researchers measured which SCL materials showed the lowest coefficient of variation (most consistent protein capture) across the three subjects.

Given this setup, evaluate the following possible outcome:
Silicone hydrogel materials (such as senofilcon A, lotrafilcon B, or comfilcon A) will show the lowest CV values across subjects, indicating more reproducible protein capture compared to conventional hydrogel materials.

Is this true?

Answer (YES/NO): YES